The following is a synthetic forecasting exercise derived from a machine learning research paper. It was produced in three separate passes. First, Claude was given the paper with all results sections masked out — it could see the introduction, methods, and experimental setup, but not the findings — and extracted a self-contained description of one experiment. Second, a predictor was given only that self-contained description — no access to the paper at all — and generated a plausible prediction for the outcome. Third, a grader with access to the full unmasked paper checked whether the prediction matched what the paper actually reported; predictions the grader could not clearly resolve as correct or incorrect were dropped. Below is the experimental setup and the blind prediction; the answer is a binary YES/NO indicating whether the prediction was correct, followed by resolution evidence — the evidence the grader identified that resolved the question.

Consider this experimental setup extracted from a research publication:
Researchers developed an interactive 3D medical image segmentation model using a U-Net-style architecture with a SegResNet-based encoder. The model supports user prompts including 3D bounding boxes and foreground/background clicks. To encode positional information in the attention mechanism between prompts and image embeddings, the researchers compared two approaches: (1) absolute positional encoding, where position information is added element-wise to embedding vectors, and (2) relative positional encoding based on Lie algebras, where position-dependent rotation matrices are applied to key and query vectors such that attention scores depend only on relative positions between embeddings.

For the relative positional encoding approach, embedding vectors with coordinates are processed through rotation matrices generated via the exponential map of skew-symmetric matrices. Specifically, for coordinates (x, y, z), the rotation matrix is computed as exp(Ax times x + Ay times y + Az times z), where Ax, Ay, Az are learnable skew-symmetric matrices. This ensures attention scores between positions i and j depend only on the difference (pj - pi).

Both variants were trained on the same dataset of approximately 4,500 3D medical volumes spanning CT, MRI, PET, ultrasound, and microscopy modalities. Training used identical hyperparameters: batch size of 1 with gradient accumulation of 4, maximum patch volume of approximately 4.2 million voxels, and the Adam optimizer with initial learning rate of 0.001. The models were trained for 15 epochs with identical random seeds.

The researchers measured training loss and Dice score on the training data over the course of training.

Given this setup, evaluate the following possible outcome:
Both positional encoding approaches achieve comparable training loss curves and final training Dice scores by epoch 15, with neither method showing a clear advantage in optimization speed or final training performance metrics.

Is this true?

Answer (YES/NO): NO